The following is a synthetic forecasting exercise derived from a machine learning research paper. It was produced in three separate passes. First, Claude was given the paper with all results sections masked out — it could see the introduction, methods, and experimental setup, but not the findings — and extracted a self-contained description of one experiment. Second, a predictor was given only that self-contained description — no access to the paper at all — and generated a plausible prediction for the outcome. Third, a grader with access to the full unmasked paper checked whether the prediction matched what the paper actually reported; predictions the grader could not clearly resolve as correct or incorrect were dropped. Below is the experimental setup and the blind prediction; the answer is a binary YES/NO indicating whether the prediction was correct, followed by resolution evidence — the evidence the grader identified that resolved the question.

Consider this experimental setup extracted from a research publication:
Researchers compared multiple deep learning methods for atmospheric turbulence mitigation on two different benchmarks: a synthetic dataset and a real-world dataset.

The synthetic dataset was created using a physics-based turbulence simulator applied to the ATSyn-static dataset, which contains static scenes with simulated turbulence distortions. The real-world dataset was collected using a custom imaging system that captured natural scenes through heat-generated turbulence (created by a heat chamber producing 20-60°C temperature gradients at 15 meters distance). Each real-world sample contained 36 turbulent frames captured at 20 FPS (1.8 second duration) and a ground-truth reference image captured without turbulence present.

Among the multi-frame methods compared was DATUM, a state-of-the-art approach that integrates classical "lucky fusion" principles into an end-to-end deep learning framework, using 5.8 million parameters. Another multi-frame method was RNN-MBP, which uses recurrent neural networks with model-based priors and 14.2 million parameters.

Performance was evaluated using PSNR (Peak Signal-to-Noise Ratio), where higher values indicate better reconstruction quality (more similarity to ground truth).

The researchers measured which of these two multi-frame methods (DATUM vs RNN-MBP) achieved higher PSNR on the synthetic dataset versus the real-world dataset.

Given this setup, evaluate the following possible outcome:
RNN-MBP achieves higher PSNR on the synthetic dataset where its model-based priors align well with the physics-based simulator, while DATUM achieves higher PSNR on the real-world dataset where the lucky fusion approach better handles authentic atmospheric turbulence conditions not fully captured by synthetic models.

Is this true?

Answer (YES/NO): NO